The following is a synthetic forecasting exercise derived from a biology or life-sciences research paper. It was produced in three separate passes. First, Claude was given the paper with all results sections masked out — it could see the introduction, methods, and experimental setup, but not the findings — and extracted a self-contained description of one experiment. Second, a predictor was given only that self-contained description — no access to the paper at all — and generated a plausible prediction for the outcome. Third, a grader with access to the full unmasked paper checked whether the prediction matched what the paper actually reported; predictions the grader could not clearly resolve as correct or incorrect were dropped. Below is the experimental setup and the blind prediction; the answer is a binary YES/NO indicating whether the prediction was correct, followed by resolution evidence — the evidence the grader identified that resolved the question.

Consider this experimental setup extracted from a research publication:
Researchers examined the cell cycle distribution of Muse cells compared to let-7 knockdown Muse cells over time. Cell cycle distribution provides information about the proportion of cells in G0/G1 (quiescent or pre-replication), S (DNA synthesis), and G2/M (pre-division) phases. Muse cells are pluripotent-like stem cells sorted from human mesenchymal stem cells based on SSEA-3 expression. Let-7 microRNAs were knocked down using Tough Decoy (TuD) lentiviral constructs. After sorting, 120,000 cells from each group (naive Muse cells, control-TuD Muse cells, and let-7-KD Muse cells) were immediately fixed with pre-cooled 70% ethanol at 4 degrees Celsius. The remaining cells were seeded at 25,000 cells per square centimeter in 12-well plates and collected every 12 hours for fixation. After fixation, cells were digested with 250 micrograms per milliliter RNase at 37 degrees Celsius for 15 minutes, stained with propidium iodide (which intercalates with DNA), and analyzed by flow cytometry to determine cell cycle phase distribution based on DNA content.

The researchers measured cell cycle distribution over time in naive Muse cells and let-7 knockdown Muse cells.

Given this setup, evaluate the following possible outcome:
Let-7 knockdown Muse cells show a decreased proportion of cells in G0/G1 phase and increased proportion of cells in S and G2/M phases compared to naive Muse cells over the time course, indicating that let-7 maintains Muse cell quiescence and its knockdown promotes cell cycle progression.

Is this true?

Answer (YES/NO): YES